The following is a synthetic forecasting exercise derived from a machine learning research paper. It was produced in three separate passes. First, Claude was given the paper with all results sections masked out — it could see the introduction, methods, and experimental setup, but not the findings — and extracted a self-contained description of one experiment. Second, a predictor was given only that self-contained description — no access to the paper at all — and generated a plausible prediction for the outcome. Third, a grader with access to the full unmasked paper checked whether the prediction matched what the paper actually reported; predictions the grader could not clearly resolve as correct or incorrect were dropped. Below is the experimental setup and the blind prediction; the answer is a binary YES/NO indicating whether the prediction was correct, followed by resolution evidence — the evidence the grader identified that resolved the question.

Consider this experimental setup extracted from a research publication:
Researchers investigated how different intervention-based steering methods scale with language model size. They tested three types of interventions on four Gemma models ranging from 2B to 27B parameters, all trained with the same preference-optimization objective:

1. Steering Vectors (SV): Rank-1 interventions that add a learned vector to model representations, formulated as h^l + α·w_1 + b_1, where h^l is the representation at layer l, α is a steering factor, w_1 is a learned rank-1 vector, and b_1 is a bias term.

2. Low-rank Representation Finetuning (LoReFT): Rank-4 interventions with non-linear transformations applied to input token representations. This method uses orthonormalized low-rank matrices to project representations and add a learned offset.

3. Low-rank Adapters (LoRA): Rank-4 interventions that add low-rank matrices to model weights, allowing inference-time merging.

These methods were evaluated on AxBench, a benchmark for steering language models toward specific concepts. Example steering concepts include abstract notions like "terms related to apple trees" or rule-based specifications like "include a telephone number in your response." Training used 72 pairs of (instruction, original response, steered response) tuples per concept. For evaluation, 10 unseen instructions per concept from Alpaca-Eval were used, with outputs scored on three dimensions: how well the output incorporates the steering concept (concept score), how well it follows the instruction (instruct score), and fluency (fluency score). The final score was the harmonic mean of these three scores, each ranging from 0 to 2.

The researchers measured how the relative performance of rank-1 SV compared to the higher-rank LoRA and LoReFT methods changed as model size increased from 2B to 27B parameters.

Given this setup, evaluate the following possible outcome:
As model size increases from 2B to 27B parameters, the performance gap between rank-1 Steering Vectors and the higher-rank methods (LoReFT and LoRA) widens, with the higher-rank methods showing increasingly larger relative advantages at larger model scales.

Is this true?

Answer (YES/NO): NO